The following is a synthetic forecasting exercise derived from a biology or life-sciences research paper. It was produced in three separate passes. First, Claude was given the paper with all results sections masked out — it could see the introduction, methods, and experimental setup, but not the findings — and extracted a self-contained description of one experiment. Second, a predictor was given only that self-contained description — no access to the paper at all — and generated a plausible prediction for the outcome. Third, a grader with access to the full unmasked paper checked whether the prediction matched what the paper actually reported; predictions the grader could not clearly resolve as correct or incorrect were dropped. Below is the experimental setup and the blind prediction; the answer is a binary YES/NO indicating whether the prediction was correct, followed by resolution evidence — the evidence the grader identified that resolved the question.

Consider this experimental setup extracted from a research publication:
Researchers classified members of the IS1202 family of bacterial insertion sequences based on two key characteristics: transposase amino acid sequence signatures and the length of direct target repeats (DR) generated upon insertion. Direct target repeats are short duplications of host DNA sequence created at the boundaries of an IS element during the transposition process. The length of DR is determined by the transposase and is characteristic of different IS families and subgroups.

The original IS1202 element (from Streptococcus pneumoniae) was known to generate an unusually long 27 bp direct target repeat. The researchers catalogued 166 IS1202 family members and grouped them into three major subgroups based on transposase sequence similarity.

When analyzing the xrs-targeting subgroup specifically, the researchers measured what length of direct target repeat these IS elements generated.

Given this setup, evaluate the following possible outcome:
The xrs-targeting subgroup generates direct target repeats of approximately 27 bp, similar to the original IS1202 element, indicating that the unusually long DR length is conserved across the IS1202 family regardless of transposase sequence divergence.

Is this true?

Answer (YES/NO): NO